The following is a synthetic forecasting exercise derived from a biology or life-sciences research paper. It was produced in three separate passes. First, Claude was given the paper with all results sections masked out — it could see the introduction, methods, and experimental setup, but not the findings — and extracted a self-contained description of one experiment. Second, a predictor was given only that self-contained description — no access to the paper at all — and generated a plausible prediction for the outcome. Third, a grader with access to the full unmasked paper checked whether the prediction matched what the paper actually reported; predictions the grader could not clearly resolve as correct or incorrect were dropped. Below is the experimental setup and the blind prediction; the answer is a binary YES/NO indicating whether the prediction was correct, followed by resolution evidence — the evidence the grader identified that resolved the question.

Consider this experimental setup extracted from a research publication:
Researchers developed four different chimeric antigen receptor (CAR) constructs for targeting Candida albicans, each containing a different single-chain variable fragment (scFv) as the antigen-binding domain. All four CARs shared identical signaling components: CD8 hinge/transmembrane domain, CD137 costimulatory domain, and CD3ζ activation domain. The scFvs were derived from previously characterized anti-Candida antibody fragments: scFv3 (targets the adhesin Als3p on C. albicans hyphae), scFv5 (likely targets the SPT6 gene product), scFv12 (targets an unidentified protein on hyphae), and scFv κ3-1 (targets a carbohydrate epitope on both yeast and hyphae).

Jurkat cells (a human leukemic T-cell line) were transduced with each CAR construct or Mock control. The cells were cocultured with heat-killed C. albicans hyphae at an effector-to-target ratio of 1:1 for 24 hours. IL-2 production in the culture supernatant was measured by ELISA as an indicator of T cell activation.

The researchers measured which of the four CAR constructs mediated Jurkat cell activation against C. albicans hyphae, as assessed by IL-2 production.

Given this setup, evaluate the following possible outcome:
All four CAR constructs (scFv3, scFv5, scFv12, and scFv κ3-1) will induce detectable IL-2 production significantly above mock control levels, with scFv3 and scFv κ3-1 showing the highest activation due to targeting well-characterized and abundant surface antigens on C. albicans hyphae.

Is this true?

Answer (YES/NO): NO